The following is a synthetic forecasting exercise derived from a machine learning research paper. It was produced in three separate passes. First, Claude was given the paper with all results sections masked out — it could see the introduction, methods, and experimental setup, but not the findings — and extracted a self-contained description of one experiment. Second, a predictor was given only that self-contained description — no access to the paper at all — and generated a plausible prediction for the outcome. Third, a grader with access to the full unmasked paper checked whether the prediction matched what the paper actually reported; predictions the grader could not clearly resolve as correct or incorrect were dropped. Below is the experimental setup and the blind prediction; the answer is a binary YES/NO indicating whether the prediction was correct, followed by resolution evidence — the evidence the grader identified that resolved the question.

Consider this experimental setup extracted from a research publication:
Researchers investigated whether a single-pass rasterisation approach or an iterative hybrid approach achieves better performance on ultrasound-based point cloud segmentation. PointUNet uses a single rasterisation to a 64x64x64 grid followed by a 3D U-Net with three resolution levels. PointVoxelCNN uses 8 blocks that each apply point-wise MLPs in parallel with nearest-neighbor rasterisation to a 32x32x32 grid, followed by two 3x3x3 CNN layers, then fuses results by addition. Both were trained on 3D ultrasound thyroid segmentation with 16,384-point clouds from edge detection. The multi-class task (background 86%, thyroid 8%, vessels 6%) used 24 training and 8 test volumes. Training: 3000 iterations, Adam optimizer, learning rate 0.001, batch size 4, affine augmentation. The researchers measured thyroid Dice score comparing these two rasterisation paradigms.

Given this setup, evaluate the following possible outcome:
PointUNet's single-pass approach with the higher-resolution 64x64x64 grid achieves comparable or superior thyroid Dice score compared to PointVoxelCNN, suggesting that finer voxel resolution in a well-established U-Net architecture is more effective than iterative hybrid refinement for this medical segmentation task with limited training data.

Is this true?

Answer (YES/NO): YES